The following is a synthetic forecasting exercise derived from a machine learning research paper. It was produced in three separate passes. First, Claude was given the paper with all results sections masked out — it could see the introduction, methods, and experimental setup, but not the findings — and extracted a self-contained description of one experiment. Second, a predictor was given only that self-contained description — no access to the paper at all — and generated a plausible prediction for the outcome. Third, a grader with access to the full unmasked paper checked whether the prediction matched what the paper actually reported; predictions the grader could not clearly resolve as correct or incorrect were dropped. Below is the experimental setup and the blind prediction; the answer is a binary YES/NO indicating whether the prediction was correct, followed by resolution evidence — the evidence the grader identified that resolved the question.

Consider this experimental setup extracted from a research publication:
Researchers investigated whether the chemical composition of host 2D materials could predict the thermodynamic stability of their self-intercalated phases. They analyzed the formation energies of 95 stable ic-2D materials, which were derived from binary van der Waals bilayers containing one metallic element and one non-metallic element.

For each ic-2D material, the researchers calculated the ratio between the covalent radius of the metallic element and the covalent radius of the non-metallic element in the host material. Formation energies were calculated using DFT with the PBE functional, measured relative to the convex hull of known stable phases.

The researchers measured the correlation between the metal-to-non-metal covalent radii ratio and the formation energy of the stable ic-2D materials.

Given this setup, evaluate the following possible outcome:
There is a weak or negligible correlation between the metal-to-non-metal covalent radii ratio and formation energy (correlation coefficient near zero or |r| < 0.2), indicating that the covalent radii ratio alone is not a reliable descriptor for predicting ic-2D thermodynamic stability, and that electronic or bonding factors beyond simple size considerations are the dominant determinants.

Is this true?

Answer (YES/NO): NO